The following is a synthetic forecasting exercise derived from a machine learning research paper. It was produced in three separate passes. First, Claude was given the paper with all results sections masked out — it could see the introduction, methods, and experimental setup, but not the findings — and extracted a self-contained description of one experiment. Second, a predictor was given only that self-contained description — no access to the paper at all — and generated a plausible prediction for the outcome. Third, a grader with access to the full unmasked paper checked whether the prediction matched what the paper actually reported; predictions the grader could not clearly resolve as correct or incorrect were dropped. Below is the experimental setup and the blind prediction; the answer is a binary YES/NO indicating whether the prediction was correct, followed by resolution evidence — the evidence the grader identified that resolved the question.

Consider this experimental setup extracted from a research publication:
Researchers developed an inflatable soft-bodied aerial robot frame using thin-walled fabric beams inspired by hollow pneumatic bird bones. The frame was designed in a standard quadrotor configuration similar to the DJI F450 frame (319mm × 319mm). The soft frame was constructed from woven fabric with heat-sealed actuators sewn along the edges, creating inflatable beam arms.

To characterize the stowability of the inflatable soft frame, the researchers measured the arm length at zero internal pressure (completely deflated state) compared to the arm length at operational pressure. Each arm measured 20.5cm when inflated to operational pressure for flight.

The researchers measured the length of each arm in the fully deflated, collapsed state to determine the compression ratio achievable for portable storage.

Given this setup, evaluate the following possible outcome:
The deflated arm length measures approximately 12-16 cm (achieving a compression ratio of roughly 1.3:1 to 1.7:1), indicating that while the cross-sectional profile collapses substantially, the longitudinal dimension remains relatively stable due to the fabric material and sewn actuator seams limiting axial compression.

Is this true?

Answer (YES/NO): NO